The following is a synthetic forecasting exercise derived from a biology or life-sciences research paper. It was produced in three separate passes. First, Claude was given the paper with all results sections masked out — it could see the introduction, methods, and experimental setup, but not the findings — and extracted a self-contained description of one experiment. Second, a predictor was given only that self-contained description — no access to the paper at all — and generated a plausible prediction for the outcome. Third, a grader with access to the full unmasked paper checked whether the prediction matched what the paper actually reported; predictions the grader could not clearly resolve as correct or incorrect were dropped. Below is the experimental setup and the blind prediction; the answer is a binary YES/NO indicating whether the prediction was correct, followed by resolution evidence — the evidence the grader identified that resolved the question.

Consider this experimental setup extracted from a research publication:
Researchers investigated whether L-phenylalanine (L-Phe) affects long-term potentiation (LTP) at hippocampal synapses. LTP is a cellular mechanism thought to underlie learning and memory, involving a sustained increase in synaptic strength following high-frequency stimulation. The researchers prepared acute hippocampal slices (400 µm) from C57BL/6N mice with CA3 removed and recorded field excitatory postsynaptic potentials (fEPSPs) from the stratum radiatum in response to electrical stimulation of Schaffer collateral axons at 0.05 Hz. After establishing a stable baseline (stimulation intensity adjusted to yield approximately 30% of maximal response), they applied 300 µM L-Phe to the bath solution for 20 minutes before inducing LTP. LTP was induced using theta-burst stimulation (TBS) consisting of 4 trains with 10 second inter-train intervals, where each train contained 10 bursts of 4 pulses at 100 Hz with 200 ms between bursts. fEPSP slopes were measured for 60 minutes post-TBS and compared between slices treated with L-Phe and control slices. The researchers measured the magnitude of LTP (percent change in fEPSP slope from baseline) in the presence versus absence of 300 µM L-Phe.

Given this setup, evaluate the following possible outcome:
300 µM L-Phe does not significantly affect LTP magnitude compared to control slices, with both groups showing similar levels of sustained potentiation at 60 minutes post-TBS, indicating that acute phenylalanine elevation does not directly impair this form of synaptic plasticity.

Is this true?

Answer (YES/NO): NO